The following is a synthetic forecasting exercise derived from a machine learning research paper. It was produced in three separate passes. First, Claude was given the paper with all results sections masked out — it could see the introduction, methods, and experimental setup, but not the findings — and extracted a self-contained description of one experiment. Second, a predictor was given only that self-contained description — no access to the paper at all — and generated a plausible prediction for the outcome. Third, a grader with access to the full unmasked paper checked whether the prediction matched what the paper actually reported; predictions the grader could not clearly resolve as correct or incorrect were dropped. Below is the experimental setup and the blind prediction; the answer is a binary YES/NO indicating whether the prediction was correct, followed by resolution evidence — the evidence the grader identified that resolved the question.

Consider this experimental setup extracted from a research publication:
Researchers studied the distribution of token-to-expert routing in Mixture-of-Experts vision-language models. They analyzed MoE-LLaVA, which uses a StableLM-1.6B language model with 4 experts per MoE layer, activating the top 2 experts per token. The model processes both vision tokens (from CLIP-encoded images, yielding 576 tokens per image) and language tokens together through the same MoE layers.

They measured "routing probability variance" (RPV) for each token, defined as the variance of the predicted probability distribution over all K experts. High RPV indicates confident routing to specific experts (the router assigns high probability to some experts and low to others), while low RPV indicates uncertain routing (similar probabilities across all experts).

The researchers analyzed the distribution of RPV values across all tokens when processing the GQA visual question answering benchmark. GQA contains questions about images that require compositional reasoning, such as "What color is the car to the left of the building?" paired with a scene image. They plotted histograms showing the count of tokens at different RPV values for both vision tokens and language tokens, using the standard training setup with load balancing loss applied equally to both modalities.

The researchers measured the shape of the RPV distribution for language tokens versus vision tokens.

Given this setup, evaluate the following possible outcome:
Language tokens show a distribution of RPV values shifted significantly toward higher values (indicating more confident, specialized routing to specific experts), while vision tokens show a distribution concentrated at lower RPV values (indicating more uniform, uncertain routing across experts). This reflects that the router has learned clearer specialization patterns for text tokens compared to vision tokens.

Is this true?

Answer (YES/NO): NO